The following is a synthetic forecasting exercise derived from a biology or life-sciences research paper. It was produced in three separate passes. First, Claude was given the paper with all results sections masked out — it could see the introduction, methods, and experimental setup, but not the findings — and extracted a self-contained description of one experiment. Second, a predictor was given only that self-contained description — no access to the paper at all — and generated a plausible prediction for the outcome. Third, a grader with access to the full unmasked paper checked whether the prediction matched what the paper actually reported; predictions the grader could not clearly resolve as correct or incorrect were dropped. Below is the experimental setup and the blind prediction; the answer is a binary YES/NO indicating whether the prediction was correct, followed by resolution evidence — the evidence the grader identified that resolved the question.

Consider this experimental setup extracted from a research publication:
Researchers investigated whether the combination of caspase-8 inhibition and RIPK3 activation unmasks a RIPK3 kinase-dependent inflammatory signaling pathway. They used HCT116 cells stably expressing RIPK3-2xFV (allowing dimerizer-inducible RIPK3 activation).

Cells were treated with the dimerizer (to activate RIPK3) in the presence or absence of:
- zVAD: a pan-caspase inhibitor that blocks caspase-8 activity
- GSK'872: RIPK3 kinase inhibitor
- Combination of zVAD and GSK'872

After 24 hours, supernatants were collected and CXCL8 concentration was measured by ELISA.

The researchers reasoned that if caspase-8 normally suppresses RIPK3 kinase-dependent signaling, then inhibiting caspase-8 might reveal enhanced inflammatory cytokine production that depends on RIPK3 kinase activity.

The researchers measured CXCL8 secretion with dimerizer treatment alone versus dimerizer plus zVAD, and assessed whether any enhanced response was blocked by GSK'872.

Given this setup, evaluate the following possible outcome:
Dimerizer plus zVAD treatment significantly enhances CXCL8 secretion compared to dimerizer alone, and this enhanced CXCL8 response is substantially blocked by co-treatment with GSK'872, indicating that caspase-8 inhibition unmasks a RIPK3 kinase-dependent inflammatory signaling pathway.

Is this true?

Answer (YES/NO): YES